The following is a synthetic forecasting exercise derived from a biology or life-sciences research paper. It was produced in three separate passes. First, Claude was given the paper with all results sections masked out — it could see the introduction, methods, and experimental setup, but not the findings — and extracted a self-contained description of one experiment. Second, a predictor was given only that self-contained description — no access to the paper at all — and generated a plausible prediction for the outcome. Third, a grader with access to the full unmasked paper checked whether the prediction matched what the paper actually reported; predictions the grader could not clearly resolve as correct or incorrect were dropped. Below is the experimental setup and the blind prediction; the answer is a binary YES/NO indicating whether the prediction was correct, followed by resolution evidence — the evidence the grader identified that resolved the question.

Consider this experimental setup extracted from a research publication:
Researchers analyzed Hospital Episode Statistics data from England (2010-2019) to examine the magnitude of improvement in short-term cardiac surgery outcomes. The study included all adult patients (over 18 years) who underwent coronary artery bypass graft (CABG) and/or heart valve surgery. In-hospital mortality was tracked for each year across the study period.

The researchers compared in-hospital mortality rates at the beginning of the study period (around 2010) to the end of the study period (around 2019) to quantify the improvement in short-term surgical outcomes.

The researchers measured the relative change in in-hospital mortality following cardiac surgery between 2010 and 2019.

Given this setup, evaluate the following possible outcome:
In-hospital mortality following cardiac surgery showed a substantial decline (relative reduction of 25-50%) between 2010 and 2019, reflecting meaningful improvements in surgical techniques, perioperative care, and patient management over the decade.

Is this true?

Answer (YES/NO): NO